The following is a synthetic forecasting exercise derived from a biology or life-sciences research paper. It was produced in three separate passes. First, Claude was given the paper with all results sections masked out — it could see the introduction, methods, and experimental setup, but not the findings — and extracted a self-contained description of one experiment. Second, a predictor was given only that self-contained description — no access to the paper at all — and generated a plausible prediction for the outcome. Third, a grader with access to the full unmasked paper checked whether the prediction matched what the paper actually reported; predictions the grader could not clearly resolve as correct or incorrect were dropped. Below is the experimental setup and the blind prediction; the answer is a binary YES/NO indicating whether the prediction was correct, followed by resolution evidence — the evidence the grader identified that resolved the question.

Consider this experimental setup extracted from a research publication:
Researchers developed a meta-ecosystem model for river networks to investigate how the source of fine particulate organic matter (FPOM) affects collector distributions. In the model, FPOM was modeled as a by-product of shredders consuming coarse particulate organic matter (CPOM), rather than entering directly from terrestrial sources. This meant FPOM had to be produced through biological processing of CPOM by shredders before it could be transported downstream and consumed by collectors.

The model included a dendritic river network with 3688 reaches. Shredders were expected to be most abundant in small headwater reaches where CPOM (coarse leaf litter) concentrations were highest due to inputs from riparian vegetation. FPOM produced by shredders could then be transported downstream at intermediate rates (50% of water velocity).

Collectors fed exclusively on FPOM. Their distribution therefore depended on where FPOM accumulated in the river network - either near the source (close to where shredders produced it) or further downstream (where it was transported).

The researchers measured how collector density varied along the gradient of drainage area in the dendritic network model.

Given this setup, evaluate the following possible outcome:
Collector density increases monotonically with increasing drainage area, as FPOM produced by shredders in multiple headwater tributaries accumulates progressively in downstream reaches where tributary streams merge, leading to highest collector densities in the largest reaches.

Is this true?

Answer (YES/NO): YES